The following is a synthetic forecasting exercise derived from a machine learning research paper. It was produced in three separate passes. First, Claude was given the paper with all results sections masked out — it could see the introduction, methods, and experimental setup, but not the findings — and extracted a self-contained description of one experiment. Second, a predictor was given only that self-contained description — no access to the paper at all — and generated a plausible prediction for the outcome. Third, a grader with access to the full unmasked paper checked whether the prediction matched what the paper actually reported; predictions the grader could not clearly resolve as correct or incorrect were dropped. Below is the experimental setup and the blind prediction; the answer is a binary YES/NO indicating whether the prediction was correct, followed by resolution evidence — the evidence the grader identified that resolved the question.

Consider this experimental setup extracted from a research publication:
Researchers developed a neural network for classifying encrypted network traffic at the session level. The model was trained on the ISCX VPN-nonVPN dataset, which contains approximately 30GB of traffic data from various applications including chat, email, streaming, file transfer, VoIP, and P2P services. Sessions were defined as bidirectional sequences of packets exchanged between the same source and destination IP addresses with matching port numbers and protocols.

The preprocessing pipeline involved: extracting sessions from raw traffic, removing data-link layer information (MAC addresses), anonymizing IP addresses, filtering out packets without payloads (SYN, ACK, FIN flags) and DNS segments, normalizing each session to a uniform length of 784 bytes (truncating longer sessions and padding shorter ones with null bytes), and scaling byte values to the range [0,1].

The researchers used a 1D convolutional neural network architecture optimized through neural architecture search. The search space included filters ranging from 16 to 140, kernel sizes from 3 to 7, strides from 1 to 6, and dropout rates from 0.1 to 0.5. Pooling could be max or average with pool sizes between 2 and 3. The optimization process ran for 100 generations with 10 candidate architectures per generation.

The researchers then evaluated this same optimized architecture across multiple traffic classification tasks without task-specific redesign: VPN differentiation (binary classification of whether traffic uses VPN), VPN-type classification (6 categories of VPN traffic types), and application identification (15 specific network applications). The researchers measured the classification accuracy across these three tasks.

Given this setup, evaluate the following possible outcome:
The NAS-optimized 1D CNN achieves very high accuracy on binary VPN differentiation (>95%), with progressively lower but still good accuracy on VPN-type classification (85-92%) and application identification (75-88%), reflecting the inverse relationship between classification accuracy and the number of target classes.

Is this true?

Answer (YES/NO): NO